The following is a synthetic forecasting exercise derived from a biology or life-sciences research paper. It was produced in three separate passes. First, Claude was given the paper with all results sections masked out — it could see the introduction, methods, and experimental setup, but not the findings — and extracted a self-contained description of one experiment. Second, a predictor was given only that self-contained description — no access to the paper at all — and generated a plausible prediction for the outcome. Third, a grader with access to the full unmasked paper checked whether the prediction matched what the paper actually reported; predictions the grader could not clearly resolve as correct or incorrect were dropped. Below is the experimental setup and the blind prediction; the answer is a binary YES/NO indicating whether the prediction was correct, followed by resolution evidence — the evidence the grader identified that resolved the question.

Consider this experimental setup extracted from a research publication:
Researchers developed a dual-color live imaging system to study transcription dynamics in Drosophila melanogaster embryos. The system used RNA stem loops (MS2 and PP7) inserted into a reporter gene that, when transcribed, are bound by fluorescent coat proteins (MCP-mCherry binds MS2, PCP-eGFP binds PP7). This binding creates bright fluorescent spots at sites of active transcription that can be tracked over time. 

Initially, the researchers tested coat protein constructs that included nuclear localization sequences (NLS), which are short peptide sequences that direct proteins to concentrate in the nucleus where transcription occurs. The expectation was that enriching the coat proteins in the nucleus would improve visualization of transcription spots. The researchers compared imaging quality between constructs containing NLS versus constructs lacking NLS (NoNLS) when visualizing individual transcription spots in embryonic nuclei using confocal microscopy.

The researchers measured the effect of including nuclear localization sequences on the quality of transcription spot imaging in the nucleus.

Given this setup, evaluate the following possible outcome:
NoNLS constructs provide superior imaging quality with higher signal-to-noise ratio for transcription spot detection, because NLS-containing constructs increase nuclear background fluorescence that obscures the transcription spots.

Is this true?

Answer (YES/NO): NO